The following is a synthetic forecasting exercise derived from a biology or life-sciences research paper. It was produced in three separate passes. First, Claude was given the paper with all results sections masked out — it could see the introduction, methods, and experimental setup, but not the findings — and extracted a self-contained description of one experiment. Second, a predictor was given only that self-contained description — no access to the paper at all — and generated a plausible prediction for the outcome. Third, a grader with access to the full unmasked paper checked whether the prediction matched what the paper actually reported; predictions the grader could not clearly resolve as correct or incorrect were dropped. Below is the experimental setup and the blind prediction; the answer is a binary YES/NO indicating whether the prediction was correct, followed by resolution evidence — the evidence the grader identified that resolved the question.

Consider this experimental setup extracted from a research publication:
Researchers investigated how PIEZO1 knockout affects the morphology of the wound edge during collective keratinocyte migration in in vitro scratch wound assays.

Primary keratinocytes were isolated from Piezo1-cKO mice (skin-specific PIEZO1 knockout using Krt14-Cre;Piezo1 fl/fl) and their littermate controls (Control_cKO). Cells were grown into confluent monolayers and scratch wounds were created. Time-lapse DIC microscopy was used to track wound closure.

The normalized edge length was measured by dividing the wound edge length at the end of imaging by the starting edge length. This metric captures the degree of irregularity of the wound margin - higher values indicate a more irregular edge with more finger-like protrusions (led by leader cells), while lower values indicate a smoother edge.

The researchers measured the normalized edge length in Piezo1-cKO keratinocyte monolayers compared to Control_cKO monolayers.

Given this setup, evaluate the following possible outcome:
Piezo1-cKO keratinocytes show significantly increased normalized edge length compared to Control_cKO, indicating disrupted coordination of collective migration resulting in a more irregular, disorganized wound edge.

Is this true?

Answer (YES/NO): NO